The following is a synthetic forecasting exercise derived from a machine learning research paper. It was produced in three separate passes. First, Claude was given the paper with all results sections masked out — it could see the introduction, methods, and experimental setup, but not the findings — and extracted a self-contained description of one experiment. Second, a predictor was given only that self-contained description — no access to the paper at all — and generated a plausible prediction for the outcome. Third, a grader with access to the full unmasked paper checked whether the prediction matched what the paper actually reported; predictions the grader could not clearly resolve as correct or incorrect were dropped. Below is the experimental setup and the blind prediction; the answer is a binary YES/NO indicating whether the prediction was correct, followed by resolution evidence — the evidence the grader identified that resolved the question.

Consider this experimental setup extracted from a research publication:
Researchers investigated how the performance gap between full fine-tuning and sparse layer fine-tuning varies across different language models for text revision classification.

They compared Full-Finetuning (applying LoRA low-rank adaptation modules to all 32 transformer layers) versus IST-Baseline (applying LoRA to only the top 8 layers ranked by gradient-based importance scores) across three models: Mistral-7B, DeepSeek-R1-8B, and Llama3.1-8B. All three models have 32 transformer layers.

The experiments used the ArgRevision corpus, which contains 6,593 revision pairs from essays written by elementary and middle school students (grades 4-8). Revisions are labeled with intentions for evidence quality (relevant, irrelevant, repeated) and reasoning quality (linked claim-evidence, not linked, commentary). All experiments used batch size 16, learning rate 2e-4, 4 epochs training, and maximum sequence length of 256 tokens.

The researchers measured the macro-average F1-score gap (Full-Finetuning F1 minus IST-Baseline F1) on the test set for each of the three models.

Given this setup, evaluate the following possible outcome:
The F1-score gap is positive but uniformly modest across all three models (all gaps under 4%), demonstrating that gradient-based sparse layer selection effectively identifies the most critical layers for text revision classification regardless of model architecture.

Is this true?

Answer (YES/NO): NO